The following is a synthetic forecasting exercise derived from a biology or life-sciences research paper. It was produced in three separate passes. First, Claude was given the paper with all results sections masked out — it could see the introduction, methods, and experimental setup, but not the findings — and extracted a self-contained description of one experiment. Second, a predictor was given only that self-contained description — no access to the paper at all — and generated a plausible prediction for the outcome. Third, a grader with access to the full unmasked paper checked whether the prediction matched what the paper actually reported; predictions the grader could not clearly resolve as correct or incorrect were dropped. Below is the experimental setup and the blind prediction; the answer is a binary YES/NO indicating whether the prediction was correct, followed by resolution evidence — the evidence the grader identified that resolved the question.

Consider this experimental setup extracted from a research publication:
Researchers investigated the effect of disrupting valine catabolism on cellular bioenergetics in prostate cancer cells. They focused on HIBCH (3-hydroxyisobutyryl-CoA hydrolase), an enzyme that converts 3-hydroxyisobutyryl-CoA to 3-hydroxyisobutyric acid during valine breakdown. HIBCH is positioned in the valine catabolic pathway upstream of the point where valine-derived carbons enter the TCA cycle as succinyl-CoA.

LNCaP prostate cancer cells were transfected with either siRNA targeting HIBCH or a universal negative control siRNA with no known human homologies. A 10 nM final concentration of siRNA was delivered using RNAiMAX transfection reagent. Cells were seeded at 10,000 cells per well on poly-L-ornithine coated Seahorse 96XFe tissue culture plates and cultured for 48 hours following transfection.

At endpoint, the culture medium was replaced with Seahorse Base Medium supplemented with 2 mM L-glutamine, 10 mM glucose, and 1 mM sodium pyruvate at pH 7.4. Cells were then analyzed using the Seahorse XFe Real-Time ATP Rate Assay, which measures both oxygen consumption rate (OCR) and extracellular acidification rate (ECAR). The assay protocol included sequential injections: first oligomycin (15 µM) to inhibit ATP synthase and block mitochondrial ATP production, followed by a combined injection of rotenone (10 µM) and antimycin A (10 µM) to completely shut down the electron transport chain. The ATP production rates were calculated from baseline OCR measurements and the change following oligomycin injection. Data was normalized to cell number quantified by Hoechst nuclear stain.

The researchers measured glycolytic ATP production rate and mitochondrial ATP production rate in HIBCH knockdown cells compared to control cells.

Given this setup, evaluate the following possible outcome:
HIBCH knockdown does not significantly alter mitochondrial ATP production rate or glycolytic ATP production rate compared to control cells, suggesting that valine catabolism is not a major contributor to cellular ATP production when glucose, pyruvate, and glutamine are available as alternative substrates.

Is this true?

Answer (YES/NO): NO